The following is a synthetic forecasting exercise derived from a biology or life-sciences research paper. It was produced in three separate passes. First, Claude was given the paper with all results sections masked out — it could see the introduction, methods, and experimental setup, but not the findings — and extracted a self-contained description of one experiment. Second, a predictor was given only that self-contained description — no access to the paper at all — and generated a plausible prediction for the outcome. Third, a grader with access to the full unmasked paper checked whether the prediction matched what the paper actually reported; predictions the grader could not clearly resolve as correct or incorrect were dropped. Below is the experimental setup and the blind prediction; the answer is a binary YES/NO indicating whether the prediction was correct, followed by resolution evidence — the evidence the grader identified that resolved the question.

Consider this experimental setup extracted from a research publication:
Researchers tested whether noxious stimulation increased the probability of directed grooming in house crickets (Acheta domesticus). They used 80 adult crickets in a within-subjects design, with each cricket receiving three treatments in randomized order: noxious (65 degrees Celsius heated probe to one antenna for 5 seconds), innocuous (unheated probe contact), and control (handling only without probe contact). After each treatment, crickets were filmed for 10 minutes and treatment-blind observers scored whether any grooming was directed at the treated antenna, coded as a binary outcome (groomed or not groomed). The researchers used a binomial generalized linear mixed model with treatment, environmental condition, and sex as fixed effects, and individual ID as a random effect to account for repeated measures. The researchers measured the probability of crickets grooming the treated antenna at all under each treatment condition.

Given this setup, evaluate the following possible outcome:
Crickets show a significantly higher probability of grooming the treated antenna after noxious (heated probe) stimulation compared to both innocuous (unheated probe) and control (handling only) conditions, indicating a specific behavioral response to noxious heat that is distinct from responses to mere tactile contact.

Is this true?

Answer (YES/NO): YES